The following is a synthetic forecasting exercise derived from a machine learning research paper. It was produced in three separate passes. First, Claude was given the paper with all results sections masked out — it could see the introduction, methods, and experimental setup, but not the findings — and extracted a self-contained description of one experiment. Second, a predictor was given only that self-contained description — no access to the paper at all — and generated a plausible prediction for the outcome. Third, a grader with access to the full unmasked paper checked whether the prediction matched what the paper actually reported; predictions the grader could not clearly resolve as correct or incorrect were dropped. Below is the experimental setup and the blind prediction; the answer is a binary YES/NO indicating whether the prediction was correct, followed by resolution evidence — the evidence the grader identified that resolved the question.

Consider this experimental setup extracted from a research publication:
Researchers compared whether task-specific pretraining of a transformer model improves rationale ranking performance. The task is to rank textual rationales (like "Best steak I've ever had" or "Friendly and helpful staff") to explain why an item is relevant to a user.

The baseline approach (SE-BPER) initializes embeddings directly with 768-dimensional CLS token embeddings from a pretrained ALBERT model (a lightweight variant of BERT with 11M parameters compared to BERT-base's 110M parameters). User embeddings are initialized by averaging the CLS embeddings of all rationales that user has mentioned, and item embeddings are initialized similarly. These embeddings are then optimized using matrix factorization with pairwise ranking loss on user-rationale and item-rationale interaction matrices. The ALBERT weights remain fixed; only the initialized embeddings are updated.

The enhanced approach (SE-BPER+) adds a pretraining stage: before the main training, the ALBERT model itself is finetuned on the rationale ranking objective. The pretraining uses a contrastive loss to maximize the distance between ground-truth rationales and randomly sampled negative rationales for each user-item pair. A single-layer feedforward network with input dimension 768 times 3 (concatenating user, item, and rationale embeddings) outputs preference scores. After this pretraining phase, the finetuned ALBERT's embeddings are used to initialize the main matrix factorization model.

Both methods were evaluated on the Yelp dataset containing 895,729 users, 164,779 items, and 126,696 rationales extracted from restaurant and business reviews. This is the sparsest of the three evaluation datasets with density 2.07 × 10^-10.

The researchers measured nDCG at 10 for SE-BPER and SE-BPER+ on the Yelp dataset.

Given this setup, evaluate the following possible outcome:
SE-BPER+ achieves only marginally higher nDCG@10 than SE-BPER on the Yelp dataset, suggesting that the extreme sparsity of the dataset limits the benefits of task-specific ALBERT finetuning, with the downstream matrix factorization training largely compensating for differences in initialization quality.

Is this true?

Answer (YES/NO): YES